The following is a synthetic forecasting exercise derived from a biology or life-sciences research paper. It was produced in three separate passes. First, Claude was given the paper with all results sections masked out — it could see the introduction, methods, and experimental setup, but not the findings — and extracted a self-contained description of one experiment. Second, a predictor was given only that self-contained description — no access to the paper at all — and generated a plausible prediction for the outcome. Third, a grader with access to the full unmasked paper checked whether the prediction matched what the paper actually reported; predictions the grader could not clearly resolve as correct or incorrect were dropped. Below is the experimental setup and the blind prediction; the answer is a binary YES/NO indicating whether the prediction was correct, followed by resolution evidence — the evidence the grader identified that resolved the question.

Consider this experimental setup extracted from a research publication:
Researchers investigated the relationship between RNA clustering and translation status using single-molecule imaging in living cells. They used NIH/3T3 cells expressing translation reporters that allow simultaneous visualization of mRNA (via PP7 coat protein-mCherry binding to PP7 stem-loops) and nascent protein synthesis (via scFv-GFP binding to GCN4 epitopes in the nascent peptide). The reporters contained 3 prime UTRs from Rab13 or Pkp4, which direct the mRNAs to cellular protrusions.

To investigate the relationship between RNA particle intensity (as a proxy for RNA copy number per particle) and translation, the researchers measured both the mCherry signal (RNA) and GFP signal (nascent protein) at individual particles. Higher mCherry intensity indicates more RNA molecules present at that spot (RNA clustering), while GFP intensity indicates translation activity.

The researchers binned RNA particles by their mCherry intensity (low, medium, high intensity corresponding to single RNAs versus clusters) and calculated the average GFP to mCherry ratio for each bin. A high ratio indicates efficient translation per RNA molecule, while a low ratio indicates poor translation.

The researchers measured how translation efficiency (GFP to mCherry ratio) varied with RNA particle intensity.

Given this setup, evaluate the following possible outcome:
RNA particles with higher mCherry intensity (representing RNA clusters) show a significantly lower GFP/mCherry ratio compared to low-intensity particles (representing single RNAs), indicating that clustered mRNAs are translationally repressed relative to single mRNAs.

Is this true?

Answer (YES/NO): YES